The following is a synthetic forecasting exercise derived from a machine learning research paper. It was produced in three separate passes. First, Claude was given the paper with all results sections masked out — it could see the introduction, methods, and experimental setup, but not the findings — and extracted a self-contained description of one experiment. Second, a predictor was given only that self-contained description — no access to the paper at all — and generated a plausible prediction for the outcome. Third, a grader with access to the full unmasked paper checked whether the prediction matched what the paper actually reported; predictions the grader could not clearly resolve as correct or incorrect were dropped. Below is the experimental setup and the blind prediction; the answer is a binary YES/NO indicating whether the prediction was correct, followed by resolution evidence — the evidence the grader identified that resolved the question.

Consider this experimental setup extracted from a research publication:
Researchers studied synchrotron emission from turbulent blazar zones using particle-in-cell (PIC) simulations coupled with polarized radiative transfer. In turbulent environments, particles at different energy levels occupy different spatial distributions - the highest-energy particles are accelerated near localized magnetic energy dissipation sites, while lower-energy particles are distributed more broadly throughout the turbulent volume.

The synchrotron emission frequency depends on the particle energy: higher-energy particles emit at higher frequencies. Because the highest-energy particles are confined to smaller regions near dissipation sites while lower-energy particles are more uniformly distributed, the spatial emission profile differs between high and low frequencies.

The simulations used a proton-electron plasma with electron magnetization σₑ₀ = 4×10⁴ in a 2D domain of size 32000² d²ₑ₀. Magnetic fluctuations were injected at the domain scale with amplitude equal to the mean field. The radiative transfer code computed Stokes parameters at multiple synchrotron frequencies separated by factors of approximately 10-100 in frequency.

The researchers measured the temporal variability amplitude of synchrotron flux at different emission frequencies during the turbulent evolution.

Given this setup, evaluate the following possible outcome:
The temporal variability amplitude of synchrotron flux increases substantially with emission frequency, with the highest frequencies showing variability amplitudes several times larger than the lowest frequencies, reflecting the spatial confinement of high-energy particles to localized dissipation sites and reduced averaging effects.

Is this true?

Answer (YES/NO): NO